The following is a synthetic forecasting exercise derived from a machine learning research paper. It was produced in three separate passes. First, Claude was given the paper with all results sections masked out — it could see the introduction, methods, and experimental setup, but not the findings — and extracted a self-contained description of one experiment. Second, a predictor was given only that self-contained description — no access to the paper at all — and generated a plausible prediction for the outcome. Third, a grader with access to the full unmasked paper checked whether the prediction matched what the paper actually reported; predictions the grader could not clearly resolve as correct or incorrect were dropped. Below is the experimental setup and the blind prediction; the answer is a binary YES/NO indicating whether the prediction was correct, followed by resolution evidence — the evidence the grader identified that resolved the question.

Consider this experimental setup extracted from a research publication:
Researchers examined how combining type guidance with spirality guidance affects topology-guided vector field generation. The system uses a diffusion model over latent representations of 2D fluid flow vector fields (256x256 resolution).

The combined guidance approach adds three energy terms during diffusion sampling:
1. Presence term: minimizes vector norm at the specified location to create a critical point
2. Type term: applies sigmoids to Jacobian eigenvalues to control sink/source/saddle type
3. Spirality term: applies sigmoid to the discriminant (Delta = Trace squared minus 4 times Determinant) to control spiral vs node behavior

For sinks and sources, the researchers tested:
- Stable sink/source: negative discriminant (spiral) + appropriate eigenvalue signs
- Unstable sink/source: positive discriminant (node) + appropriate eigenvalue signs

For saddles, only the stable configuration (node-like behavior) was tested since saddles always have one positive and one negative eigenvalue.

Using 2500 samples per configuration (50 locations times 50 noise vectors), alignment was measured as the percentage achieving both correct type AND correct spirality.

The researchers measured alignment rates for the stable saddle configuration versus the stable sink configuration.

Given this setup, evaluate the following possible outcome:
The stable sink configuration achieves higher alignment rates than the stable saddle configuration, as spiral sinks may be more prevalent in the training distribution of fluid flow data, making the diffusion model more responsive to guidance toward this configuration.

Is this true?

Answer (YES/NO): NO